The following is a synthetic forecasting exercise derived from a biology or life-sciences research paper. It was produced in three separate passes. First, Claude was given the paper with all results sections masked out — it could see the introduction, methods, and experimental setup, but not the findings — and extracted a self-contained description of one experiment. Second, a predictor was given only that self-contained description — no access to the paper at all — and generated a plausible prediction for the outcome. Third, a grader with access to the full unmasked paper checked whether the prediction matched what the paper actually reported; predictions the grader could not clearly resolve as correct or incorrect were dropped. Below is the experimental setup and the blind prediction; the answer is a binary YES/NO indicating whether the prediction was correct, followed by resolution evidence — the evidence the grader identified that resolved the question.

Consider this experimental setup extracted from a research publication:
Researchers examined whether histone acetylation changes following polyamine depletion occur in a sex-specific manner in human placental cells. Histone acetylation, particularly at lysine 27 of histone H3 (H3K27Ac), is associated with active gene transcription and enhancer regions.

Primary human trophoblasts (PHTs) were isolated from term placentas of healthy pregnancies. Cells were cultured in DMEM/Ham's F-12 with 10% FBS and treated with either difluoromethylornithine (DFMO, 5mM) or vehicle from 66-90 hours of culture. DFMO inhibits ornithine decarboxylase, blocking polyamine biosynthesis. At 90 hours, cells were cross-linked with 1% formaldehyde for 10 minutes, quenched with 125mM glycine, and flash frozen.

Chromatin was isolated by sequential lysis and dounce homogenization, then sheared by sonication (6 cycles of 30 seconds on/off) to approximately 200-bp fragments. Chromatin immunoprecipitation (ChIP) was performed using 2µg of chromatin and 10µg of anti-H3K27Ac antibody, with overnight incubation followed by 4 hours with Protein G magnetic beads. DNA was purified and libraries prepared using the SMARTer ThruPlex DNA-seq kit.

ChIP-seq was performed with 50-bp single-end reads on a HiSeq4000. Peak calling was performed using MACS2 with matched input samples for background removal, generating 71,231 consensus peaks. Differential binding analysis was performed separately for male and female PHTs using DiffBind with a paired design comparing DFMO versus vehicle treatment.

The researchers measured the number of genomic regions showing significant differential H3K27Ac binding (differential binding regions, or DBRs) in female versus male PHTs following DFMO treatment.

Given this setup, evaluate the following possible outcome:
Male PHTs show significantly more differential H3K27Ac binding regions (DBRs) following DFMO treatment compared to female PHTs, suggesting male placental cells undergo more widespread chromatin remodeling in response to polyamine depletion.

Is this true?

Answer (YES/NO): YES